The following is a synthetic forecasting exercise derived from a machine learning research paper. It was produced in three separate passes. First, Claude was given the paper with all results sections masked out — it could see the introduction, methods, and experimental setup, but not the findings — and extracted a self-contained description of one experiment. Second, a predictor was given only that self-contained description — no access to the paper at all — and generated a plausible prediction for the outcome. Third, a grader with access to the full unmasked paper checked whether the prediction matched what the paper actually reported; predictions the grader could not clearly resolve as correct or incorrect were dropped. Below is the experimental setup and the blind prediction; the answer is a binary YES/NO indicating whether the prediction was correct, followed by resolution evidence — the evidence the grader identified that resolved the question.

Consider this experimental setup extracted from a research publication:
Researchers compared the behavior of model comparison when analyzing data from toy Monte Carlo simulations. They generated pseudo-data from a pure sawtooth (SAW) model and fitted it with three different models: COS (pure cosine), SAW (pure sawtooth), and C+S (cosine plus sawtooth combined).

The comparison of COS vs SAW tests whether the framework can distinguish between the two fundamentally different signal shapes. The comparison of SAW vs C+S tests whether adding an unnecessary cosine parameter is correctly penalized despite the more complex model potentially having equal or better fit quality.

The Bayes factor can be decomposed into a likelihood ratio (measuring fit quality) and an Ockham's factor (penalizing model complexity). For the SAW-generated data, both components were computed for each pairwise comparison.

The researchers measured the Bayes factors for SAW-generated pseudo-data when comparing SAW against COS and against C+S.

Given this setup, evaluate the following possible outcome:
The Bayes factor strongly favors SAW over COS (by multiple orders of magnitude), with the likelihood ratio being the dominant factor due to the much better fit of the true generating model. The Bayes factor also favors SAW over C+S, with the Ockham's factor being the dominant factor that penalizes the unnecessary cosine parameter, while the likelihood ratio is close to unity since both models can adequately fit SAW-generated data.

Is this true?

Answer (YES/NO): YES